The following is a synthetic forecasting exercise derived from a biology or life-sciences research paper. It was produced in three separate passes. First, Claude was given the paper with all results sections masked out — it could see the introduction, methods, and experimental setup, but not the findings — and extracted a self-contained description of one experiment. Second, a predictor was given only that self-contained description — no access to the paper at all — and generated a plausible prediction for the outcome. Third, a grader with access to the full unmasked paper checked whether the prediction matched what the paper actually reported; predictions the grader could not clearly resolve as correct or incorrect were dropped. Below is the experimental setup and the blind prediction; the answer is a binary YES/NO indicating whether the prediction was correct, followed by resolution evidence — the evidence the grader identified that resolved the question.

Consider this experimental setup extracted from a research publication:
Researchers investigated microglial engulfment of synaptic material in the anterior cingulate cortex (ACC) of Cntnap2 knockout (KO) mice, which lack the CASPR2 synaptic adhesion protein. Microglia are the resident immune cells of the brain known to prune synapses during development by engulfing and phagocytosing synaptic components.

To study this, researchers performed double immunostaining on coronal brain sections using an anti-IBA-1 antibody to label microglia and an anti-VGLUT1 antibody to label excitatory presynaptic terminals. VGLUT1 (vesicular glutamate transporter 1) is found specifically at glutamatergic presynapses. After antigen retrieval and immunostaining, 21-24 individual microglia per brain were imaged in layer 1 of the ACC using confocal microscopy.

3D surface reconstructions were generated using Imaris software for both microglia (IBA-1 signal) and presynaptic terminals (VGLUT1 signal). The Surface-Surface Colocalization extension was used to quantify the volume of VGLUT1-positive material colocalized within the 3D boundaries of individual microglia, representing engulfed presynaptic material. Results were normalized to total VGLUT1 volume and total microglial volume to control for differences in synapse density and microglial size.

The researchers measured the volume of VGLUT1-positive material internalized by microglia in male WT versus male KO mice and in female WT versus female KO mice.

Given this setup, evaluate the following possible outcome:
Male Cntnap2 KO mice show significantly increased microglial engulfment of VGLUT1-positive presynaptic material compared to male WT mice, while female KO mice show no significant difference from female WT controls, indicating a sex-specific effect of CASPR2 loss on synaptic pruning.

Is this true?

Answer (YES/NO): YES